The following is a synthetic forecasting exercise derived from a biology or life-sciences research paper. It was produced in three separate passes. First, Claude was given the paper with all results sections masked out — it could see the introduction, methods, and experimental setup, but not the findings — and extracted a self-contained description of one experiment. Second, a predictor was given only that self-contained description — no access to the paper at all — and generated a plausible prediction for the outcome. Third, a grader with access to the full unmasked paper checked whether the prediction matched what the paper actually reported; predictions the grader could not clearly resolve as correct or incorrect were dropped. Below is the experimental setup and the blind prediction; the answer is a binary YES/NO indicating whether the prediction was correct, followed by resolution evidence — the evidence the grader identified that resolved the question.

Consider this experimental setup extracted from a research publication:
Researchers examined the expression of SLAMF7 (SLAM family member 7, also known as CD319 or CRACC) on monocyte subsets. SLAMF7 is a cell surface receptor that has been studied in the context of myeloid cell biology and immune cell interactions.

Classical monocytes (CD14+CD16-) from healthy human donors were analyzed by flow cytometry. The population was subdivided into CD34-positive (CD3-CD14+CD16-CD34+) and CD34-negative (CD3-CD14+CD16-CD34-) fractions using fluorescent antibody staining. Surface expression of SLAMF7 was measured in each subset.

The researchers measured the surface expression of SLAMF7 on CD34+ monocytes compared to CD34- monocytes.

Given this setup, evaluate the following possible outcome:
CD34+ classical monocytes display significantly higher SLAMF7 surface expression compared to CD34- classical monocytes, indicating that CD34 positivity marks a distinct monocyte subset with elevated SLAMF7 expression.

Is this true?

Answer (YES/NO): YES